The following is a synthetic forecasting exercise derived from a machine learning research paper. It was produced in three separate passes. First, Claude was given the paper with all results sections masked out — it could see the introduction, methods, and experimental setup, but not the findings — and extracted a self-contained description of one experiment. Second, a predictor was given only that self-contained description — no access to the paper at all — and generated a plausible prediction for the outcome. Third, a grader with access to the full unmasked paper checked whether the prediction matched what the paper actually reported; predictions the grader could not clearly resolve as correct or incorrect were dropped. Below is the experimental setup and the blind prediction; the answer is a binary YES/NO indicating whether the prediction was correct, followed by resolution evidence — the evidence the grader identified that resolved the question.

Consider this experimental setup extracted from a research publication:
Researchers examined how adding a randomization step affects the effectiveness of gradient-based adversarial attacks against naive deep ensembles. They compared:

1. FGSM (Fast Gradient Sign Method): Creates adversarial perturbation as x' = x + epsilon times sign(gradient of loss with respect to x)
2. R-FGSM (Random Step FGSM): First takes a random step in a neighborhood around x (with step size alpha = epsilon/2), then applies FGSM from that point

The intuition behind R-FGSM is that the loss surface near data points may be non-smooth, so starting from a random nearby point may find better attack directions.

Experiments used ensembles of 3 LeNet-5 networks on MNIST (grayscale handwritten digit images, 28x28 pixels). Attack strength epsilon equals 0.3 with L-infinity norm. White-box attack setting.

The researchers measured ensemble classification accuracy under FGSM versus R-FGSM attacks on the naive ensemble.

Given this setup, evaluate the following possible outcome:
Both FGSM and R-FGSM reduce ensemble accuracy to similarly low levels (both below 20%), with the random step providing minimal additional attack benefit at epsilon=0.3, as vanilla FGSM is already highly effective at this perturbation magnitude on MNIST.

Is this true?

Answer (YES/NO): NO